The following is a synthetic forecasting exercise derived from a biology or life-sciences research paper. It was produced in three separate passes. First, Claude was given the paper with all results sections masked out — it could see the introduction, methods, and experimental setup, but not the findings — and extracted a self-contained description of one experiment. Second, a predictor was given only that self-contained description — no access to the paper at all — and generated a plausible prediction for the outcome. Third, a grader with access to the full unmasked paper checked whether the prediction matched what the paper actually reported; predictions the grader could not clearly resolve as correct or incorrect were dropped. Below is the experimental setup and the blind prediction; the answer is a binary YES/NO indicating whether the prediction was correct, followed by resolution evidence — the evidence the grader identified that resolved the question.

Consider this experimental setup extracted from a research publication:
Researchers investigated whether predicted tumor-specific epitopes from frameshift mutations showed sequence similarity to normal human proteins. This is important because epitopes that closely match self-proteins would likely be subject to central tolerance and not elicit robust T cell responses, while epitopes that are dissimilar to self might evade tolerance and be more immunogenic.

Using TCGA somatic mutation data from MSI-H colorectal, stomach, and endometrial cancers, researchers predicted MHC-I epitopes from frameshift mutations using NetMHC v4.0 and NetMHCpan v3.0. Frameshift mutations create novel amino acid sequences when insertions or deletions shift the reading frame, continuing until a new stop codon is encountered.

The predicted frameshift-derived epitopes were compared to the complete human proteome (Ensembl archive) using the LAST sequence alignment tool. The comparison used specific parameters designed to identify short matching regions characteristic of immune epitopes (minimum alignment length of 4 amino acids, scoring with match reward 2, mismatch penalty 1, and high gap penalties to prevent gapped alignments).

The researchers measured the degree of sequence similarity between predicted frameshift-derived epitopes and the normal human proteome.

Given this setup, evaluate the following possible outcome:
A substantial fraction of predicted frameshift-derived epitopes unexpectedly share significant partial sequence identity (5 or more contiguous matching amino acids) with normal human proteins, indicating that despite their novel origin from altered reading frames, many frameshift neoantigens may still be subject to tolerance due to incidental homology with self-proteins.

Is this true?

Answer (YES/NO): NO